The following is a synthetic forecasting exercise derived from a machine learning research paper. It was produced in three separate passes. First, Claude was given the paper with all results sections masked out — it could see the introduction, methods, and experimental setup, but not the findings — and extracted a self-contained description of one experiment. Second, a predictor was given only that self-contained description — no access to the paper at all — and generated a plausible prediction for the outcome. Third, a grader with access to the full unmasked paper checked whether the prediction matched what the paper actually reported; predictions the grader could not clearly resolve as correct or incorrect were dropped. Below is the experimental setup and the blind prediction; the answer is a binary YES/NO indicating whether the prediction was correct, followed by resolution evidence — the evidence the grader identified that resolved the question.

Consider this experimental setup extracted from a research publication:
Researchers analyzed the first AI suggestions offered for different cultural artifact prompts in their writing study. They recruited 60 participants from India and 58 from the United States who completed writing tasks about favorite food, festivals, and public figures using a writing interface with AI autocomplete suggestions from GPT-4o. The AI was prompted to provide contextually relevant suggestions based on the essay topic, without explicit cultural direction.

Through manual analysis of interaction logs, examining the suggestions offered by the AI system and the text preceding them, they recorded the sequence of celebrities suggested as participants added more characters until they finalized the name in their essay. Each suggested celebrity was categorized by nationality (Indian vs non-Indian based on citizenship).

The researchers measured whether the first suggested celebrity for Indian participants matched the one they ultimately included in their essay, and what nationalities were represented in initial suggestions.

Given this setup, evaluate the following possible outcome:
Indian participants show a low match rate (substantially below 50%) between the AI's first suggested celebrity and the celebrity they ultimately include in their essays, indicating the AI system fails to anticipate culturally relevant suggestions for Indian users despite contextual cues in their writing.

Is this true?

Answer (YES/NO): YES